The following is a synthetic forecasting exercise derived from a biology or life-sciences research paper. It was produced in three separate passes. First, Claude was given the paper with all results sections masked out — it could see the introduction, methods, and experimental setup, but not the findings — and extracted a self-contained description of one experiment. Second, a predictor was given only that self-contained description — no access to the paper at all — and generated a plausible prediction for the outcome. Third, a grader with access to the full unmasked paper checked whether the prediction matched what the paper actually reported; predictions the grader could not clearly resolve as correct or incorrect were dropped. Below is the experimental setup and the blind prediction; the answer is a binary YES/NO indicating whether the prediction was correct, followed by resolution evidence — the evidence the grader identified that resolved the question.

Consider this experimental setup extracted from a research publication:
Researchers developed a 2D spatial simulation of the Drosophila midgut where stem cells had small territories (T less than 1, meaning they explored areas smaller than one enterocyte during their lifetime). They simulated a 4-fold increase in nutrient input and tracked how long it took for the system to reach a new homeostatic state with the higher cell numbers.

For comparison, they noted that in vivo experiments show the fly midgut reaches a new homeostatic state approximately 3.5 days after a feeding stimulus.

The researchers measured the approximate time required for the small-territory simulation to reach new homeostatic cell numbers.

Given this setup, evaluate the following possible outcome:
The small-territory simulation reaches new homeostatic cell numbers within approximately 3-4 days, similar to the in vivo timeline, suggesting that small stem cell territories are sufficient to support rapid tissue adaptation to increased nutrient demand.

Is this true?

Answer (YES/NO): NO